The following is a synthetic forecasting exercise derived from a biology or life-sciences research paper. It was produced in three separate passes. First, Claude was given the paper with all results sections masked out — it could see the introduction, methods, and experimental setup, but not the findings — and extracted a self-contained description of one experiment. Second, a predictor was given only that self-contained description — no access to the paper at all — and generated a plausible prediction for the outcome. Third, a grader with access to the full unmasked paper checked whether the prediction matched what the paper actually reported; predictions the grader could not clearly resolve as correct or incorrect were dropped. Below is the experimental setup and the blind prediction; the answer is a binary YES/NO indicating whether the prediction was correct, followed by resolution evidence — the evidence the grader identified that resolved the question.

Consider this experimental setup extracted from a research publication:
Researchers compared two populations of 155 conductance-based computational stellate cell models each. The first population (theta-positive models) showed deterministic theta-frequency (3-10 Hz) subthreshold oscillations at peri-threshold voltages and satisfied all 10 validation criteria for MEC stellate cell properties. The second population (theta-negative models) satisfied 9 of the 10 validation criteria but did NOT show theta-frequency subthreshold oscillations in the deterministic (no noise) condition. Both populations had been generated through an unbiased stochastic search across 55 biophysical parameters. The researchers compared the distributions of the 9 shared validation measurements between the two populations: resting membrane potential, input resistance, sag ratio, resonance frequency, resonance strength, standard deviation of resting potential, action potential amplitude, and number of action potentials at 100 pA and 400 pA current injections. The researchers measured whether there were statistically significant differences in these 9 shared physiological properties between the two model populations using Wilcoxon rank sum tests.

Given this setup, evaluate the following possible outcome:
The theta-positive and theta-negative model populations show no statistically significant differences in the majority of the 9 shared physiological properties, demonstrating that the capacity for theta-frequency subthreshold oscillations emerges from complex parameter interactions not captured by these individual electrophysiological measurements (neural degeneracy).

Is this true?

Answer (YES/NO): YES